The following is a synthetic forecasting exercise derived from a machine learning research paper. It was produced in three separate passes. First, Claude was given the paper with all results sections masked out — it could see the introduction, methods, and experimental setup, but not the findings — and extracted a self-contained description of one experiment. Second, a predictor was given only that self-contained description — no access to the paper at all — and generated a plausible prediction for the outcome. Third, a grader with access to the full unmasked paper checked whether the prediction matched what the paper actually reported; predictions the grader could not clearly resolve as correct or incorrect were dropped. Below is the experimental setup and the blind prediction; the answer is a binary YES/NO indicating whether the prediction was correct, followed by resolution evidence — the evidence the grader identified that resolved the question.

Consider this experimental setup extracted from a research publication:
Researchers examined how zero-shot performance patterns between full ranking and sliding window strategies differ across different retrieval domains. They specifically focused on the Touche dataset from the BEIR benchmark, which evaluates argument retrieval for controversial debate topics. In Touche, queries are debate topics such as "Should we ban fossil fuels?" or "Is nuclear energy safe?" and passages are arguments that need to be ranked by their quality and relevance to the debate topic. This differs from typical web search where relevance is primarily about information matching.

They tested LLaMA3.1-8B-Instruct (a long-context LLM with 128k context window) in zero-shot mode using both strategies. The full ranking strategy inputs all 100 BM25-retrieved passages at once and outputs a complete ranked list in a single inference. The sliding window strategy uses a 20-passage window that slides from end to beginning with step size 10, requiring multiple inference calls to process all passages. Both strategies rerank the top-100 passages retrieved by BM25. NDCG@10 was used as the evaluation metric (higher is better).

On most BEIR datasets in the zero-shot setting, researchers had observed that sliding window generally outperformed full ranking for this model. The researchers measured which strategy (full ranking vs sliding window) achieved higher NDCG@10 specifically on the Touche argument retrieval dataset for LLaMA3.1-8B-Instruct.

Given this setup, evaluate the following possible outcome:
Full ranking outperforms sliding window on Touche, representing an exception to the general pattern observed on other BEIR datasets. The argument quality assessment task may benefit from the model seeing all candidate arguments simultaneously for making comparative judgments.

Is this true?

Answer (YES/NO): YES